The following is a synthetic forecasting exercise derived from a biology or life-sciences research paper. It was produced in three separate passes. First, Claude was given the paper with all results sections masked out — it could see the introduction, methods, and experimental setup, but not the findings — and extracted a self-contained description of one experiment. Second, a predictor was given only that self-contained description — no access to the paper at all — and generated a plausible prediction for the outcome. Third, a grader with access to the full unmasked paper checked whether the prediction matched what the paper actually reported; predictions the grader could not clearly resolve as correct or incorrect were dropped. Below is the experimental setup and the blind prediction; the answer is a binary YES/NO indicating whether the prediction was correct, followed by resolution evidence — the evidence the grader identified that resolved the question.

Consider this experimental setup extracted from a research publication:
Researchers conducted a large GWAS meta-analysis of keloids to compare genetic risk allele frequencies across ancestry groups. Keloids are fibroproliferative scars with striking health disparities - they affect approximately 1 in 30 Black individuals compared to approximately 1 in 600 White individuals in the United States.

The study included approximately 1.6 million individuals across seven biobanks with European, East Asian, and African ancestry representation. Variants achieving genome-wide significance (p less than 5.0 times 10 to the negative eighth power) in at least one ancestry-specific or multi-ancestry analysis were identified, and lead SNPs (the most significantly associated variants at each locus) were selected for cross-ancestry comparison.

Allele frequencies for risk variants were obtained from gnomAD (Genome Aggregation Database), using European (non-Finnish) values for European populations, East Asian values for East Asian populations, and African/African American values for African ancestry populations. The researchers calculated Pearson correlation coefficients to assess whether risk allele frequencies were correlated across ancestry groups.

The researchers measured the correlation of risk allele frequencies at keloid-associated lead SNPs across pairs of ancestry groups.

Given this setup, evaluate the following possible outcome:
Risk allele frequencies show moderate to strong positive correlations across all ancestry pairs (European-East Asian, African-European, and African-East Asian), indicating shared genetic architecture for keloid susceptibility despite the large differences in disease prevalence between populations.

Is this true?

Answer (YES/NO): YES